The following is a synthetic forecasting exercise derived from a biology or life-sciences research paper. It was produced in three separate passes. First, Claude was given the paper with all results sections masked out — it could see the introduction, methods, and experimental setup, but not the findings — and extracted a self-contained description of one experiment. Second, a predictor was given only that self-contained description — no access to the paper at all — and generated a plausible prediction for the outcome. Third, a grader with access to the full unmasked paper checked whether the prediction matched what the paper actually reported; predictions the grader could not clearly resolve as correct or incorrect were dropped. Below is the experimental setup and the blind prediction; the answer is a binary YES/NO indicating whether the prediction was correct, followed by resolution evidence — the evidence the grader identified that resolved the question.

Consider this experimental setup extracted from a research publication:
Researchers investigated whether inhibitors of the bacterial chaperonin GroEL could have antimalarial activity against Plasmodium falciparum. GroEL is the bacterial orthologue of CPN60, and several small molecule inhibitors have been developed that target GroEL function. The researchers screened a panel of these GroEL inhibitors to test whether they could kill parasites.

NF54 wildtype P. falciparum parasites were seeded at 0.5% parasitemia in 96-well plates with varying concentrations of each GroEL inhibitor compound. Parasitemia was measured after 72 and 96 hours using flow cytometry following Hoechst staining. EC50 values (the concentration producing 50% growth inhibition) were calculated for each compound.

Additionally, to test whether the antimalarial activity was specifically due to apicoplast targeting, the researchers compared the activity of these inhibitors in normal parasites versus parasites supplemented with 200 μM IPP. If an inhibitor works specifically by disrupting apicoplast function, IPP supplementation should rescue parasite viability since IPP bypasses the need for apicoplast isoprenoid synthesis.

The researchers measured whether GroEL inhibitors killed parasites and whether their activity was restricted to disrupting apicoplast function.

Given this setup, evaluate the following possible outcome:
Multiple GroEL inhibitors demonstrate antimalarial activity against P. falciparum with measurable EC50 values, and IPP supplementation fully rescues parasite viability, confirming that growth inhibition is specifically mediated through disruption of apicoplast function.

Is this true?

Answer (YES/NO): NO